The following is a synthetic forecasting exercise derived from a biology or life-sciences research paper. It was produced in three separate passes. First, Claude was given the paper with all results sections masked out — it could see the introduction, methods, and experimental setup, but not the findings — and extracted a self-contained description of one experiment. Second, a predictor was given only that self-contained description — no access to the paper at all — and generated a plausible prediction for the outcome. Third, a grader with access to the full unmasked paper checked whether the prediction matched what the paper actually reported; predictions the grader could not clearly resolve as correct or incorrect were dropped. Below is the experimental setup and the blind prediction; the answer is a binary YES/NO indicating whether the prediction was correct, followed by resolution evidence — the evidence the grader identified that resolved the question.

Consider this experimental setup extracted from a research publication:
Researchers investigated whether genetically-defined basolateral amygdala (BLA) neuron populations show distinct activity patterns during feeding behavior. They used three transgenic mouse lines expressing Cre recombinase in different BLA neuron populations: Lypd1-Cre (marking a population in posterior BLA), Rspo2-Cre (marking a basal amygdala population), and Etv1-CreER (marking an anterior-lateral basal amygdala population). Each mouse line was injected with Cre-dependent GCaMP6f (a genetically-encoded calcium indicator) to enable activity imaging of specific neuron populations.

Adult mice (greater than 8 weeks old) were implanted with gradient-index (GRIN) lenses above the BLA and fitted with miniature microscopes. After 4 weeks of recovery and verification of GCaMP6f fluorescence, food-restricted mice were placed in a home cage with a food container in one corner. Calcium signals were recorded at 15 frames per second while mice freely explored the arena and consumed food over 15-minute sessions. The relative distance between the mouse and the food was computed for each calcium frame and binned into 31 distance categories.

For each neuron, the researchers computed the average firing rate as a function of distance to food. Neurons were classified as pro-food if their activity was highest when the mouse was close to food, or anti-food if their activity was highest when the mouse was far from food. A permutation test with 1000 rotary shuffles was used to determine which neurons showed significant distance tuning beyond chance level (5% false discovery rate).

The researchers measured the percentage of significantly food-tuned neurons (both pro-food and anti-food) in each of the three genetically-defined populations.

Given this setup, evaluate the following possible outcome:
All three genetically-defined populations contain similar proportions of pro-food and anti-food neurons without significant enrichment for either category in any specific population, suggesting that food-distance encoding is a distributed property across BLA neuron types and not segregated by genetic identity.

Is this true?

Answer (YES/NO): NO